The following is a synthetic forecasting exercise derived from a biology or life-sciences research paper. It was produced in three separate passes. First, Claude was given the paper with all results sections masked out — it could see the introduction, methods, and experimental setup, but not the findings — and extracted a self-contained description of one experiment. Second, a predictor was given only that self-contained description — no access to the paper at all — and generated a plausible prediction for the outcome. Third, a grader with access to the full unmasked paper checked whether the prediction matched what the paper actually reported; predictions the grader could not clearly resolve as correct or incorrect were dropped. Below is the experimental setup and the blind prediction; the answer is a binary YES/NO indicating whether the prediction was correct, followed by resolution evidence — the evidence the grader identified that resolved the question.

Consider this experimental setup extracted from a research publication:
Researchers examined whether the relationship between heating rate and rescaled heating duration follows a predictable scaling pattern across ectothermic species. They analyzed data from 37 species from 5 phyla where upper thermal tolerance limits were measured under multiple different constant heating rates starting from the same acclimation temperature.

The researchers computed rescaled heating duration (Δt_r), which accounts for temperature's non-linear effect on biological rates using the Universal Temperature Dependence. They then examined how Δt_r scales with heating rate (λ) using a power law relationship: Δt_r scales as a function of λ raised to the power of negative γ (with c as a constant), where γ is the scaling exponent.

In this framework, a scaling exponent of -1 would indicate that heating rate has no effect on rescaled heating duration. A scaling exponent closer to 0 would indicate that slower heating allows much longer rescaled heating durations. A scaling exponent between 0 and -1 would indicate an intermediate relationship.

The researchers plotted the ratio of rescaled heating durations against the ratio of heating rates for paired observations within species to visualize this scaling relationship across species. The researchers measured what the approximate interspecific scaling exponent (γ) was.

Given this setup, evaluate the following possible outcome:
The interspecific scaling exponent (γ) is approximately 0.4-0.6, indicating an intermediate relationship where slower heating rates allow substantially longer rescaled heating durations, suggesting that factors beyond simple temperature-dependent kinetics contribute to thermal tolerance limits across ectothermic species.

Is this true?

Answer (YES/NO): NO